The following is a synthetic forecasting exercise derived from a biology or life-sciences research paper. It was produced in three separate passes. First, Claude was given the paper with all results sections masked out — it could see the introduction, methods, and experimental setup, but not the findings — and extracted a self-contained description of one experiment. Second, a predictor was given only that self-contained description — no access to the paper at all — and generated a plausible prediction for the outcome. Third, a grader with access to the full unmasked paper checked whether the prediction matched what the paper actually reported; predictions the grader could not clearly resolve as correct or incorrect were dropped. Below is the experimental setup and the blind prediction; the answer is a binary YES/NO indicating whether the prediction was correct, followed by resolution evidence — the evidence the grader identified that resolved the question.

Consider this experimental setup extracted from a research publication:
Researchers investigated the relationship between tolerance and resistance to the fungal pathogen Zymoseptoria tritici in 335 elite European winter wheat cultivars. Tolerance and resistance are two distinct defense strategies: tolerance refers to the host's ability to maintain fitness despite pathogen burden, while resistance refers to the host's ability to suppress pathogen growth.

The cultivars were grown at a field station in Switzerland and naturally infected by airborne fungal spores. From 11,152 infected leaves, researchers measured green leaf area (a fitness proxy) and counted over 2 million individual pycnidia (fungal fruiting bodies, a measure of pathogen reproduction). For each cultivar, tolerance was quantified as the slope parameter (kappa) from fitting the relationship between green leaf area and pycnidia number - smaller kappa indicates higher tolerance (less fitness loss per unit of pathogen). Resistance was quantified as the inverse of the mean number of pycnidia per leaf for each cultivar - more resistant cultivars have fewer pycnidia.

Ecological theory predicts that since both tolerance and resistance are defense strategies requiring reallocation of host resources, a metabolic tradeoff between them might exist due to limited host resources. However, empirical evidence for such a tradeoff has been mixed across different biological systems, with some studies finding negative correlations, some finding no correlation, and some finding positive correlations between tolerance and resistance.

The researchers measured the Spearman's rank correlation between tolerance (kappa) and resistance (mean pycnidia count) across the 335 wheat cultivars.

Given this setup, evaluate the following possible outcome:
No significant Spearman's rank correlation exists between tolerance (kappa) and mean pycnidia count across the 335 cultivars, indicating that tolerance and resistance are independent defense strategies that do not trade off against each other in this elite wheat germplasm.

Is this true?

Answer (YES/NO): NO